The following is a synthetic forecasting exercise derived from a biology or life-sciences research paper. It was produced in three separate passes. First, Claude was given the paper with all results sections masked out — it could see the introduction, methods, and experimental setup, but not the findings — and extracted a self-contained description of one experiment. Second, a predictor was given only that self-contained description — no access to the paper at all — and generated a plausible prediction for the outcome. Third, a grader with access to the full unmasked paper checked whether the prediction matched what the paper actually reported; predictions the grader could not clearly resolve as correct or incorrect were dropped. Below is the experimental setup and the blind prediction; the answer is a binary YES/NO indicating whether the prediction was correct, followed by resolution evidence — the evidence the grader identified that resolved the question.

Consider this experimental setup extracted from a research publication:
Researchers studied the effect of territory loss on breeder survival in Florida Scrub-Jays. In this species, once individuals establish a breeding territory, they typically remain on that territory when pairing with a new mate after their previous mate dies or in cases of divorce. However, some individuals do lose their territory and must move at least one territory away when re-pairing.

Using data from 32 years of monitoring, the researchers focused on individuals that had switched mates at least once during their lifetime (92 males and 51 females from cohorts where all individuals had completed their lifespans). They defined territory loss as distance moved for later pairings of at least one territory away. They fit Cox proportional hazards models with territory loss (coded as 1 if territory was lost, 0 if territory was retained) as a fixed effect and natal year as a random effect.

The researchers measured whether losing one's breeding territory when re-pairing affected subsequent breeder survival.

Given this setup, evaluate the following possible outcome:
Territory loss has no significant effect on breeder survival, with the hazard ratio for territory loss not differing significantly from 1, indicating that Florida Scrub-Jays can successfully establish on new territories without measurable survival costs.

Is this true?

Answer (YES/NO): YES